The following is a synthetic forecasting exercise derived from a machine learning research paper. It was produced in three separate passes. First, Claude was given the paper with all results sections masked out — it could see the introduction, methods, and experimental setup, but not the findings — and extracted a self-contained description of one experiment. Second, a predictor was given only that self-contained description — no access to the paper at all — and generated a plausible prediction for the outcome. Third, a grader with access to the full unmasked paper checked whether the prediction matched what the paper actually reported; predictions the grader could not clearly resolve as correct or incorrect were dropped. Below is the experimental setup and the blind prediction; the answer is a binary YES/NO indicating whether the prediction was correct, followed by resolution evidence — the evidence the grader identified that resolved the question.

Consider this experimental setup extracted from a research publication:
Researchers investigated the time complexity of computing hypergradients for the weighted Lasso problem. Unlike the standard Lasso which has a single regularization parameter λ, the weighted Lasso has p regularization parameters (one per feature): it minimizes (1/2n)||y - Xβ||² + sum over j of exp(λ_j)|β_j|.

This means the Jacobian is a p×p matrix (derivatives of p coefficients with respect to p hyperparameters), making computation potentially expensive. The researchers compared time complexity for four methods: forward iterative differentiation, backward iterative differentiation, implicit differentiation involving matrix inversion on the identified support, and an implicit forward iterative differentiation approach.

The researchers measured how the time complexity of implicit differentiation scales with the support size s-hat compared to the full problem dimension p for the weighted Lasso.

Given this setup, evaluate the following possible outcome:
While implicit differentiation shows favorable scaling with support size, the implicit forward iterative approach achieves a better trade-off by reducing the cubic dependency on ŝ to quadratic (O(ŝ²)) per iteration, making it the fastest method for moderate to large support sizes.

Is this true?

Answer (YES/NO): YES